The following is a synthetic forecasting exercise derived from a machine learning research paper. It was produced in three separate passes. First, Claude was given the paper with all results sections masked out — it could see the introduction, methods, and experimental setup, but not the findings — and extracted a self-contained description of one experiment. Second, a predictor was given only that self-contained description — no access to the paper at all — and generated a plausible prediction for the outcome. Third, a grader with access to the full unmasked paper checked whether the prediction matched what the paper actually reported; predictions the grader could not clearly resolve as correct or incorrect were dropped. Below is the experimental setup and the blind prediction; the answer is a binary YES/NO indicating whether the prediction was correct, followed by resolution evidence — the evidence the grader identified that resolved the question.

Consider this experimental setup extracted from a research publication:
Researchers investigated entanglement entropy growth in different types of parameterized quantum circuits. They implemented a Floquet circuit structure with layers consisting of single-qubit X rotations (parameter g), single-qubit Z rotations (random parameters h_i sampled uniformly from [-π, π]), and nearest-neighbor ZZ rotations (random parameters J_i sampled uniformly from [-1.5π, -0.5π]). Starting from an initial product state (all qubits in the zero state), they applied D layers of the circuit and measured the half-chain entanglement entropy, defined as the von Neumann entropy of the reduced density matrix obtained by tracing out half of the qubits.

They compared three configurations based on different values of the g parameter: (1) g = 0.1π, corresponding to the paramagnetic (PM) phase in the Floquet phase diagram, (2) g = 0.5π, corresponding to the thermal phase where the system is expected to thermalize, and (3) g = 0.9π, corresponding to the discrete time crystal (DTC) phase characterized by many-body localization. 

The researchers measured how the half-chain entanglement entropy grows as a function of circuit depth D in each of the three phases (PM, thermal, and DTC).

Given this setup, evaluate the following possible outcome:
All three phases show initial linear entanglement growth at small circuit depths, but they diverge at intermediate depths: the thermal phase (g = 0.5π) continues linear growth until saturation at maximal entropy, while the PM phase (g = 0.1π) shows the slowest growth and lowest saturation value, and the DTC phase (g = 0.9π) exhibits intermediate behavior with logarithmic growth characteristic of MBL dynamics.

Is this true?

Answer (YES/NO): NO